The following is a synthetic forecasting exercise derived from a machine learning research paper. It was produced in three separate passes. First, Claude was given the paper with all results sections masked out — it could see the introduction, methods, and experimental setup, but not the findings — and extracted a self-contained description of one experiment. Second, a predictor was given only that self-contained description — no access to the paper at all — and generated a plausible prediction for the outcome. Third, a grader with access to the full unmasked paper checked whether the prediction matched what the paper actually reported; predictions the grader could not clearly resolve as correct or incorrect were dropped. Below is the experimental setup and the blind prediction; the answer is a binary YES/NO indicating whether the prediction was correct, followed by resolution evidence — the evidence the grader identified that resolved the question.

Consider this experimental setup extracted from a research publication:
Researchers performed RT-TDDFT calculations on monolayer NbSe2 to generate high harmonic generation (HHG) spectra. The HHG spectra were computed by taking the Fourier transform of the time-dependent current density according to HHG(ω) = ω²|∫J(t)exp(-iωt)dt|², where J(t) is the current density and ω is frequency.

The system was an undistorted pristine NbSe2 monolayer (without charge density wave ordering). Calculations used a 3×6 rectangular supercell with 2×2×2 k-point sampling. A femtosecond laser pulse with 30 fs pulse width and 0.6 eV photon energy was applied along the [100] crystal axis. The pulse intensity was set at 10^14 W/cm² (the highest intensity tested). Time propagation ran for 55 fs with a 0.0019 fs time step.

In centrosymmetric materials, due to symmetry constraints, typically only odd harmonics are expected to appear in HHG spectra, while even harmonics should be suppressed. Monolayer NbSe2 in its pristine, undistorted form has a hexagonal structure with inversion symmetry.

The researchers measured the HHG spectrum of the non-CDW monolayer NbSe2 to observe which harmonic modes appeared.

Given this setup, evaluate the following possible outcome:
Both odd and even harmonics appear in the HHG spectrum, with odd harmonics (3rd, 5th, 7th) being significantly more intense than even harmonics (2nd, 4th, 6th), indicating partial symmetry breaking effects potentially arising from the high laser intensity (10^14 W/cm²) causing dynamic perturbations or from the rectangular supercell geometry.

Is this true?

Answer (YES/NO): NO